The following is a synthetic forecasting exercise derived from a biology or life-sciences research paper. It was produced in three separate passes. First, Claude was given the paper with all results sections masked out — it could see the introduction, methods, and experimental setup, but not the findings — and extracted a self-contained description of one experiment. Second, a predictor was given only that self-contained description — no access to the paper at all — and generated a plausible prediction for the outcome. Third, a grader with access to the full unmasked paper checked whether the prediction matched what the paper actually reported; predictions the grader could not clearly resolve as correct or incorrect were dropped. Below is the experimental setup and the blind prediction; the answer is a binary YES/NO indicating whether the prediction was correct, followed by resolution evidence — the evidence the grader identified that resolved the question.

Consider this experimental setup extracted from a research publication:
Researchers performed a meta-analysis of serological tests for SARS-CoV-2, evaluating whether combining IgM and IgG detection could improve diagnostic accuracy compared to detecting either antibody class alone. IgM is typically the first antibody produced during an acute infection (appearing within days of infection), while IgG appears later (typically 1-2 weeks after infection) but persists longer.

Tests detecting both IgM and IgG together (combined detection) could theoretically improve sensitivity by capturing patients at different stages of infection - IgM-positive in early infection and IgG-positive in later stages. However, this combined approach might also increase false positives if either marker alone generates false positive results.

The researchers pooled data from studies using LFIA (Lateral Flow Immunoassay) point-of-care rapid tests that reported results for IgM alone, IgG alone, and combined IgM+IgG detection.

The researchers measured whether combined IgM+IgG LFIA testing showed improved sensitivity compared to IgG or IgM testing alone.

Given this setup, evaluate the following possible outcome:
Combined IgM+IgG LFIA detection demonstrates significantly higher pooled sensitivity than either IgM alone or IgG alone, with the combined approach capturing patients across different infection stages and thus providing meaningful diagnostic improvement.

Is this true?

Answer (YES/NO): YES